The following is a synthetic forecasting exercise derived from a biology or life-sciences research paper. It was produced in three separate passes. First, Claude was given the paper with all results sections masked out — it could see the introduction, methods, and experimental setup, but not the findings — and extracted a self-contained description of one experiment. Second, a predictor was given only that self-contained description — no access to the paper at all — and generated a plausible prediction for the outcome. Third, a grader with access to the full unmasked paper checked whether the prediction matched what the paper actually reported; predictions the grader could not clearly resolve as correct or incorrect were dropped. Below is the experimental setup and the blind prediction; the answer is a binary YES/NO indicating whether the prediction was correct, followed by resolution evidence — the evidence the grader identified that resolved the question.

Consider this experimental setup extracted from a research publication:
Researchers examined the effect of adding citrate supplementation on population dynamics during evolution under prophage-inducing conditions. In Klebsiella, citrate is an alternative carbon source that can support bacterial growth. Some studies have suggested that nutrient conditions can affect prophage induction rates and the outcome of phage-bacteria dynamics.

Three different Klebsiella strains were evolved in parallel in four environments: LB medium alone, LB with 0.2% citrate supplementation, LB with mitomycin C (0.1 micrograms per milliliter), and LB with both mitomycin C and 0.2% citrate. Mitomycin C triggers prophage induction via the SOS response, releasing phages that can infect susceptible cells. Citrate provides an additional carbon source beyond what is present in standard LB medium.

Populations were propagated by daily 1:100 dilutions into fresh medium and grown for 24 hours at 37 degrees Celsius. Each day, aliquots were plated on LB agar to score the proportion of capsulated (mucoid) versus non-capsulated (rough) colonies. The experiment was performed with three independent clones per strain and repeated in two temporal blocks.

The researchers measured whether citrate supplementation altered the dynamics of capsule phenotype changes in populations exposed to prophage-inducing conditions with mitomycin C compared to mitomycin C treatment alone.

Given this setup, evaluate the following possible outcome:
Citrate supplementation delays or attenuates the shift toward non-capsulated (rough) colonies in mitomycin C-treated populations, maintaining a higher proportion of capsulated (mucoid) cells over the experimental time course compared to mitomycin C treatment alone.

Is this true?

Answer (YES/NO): YES